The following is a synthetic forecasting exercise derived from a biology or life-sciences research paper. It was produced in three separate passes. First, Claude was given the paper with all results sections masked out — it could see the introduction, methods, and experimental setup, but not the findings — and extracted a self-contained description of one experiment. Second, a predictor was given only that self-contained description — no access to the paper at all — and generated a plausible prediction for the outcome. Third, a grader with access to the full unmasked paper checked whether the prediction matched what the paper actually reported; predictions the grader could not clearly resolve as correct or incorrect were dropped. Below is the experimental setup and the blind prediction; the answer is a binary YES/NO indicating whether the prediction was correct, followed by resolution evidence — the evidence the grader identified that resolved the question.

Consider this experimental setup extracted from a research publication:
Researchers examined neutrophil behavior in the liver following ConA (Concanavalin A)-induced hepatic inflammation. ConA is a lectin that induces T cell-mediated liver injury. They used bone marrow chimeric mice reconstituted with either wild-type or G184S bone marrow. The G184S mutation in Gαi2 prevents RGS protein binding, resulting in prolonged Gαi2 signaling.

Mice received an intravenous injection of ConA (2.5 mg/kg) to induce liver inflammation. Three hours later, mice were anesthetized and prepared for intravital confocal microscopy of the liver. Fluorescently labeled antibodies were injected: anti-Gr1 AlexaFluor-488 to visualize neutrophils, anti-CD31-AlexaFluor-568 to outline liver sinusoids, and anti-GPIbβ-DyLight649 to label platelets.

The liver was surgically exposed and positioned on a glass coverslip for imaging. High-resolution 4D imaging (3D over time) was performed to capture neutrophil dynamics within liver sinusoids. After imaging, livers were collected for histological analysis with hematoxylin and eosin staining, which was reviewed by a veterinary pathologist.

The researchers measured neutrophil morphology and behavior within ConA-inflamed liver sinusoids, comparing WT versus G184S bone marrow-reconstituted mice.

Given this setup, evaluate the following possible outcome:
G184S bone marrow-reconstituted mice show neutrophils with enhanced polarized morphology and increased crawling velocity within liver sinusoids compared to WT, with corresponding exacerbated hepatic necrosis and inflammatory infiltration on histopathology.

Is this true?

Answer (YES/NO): NO